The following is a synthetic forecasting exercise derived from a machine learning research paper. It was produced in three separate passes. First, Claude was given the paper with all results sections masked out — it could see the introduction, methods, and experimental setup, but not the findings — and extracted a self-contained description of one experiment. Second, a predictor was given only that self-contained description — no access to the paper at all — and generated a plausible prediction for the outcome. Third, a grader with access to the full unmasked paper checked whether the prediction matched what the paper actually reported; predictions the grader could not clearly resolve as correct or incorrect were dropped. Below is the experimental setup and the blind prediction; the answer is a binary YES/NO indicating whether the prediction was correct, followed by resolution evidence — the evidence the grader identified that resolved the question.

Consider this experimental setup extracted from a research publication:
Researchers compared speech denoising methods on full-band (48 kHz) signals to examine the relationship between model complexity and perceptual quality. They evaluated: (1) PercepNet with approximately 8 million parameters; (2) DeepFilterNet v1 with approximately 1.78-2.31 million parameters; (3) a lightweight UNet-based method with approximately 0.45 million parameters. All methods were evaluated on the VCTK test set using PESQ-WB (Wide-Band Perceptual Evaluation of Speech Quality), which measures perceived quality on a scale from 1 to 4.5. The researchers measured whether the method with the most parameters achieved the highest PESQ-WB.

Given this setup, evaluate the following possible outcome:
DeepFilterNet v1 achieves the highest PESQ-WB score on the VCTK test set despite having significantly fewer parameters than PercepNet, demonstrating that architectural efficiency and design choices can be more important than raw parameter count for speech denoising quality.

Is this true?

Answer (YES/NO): NO